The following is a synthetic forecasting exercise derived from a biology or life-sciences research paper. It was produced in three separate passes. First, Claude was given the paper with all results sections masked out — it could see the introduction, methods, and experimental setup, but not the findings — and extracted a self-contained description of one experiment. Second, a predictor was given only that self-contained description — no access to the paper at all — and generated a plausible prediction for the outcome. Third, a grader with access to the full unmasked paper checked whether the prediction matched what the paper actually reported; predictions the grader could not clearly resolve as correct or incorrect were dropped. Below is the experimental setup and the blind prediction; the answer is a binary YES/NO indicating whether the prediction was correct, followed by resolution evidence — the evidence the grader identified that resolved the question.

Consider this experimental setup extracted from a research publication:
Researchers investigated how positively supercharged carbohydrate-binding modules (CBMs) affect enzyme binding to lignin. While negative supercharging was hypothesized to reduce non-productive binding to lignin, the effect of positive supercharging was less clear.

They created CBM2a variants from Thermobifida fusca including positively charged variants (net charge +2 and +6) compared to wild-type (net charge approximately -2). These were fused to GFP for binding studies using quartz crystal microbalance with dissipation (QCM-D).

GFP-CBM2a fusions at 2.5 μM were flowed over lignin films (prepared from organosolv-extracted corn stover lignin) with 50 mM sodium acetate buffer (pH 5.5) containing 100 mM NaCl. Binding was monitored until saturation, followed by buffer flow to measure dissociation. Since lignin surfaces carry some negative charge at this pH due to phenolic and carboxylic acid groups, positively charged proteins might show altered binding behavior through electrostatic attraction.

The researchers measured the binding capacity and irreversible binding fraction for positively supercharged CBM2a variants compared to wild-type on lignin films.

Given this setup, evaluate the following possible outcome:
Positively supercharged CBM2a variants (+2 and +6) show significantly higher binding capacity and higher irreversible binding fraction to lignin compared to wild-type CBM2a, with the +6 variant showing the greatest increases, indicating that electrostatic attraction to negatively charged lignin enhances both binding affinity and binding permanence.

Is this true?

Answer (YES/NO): NO